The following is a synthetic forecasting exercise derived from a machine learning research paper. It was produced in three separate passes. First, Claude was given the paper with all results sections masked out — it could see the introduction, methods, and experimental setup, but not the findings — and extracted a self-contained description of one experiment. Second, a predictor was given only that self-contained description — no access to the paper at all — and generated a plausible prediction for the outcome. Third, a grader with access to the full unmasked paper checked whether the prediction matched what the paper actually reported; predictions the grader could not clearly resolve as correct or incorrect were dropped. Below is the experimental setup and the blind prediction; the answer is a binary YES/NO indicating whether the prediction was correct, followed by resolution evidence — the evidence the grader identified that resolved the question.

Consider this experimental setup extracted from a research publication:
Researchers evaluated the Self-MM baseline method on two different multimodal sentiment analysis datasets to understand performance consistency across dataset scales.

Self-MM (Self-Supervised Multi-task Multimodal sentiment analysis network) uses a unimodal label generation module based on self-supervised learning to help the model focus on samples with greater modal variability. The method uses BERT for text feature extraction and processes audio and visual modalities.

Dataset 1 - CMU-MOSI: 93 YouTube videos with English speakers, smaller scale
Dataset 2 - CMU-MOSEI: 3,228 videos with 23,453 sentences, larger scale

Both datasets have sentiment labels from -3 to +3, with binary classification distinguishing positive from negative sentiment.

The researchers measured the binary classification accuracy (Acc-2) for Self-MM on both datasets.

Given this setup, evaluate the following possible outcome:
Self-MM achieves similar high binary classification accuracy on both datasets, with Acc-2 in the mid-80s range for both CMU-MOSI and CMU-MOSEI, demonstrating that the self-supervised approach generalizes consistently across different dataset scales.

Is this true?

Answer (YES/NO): NO